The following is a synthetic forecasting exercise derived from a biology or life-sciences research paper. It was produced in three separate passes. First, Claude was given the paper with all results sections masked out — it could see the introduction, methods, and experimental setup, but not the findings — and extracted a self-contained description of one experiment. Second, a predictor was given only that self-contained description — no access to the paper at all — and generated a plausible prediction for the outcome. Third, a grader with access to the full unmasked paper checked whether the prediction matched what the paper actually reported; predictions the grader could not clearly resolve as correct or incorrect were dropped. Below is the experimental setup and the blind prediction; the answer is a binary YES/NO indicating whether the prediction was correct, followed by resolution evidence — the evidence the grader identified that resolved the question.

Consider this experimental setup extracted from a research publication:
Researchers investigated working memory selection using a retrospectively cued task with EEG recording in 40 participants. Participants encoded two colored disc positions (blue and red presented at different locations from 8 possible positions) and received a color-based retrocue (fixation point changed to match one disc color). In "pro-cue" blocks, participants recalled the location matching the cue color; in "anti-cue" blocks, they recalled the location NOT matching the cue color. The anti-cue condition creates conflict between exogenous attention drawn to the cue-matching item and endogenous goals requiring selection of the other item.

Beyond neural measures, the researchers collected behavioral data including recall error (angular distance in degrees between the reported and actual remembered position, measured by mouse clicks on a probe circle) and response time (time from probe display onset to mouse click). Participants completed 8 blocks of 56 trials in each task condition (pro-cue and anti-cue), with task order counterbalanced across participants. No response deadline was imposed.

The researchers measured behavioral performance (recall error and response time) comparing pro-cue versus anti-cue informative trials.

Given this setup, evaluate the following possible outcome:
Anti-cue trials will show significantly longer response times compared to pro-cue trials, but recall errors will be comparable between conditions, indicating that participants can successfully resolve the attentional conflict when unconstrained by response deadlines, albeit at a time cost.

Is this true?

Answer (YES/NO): NO